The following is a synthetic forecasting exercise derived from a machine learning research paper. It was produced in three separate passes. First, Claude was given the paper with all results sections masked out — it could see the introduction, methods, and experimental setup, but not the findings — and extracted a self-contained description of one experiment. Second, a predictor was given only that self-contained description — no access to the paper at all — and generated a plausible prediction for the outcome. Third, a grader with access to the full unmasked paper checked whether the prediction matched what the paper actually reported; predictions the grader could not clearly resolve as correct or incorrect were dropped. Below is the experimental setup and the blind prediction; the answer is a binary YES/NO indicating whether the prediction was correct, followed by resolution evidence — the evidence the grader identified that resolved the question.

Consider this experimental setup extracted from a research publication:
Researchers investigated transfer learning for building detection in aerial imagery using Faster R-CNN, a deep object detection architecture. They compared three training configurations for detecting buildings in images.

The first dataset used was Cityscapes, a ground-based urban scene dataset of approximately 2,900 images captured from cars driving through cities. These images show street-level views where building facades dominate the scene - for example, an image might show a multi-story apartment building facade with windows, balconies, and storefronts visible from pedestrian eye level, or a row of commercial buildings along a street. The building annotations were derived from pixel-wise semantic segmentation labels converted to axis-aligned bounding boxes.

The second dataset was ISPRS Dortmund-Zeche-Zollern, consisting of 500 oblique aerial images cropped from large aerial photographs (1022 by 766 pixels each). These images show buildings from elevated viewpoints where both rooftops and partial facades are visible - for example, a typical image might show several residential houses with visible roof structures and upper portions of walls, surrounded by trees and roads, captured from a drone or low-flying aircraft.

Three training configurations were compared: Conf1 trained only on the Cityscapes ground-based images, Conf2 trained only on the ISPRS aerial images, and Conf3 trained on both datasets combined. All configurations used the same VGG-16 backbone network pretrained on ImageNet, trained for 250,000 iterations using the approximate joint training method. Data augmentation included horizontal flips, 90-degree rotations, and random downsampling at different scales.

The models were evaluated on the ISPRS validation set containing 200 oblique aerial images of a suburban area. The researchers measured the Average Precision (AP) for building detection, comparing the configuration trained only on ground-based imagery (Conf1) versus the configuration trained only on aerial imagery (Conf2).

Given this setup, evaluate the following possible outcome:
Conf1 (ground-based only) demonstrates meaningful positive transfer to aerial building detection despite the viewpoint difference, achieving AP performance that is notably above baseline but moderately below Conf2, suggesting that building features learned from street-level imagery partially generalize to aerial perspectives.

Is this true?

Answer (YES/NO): NO